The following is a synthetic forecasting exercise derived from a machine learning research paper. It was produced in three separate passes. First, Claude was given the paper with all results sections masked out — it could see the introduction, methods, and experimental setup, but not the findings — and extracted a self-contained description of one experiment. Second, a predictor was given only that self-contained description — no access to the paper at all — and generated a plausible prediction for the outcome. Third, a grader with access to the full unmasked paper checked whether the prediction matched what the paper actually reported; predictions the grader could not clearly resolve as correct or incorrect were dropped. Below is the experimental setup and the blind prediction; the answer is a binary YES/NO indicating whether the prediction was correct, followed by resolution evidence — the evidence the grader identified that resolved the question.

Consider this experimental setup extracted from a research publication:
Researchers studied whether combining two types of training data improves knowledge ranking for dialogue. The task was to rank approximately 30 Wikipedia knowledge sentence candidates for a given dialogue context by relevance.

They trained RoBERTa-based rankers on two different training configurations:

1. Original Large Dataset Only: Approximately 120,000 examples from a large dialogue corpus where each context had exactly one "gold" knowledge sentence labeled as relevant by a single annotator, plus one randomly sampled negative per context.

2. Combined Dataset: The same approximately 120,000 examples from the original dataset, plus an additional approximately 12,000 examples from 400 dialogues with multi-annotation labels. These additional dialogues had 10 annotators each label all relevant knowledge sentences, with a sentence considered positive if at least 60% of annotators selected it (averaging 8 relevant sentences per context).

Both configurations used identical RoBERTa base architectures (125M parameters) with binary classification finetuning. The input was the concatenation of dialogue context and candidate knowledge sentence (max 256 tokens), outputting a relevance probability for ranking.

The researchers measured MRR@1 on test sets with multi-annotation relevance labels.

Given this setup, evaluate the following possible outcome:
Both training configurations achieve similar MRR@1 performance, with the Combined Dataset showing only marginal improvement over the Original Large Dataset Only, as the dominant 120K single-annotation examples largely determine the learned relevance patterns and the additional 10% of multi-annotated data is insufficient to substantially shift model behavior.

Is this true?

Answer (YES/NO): NO